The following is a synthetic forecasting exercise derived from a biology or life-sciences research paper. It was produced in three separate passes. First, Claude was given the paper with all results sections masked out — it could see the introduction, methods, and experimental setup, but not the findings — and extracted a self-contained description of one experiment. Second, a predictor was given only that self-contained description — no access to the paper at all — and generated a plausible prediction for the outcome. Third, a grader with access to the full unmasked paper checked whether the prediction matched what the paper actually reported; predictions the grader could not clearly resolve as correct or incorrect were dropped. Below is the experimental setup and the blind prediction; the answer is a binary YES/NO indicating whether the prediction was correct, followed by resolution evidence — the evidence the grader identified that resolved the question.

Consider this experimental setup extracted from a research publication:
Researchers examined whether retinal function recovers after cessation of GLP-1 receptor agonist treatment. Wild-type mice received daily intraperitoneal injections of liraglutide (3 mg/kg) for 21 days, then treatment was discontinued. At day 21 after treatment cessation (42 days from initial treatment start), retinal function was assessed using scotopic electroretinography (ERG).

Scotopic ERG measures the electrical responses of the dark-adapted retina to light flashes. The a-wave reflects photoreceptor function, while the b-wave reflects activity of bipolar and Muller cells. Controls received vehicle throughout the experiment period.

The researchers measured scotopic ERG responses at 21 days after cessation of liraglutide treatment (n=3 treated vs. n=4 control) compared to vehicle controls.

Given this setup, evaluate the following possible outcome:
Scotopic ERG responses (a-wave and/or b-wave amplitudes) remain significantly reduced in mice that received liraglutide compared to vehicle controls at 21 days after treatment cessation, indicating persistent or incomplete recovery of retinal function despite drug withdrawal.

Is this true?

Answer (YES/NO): NO